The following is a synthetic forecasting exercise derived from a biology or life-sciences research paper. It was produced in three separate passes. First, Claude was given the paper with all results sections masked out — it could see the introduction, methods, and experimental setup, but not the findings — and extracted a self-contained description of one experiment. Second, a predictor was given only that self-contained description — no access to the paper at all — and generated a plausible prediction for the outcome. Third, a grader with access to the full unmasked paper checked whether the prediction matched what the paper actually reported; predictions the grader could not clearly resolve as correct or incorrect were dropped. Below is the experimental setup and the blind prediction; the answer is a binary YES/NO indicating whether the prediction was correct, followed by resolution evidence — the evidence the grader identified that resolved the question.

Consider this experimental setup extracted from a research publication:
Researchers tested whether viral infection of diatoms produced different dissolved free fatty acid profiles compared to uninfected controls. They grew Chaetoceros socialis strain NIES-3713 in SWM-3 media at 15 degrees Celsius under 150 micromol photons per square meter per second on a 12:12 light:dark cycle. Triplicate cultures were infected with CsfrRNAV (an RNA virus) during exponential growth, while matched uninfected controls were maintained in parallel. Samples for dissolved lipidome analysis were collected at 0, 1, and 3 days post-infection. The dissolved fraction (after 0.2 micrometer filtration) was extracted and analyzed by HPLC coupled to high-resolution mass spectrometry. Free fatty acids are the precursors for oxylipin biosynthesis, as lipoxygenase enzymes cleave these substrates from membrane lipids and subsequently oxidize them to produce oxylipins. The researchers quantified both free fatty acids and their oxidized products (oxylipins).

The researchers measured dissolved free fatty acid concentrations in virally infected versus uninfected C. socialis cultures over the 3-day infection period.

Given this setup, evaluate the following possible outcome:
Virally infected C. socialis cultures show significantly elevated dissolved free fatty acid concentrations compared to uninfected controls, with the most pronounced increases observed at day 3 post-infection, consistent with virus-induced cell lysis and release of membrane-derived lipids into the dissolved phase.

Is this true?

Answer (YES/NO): NO